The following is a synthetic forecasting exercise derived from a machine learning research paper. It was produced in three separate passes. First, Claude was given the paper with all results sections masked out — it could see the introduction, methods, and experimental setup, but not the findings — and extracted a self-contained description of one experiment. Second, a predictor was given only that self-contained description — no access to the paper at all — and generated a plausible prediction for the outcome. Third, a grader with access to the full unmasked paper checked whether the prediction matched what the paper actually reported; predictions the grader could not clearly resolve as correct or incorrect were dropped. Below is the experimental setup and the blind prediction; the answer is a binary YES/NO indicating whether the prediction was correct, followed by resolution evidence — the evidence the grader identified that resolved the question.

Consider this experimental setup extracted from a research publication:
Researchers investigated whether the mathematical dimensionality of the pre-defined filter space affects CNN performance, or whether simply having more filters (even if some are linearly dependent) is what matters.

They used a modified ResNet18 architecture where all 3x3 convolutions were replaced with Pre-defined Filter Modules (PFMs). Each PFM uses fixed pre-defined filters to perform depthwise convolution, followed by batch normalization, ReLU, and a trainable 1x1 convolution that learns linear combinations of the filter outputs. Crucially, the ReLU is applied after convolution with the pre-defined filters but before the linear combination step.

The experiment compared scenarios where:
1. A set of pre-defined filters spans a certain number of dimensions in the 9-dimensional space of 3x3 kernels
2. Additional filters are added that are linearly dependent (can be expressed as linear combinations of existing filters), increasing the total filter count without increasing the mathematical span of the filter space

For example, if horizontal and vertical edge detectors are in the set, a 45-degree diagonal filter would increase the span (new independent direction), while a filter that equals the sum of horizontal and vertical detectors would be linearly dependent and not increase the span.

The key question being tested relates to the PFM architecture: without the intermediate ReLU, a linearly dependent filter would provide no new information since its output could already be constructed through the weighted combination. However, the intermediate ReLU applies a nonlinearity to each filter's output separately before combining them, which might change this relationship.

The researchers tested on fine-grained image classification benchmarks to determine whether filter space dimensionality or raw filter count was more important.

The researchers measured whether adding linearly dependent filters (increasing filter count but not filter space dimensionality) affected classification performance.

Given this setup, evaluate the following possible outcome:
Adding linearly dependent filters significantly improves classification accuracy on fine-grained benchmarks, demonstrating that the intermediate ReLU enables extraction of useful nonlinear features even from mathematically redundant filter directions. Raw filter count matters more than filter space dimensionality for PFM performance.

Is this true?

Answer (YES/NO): YES